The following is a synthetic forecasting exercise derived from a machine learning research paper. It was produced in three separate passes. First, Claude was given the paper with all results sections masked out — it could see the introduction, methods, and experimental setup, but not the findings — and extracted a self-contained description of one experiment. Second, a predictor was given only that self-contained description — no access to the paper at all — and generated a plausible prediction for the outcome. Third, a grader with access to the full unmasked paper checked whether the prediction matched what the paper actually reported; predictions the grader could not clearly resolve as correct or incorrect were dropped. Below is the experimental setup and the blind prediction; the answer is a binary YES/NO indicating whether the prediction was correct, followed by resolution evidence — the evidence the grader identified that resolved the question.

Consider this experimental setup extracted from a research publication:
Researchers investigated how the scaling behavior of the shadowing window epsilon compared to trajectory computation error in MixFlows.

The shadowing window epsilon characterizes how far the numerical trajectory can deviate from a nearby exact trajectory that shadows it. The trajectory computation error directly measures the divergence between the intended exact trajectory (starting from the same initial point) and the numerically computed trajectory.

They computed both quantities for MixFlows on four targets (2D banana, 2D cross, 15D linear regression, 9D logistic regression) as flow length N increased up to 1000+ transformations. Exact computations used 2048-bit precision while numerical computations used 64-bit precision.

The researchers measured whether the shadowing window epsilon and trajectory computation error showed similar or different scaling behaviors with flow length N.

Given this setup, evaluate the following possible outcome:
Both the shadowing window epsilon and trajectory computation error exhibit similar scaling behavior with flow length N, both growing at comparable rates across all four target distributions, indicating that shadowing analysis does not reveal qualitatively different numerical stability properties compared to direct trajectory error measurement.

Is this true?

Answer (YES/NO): NO